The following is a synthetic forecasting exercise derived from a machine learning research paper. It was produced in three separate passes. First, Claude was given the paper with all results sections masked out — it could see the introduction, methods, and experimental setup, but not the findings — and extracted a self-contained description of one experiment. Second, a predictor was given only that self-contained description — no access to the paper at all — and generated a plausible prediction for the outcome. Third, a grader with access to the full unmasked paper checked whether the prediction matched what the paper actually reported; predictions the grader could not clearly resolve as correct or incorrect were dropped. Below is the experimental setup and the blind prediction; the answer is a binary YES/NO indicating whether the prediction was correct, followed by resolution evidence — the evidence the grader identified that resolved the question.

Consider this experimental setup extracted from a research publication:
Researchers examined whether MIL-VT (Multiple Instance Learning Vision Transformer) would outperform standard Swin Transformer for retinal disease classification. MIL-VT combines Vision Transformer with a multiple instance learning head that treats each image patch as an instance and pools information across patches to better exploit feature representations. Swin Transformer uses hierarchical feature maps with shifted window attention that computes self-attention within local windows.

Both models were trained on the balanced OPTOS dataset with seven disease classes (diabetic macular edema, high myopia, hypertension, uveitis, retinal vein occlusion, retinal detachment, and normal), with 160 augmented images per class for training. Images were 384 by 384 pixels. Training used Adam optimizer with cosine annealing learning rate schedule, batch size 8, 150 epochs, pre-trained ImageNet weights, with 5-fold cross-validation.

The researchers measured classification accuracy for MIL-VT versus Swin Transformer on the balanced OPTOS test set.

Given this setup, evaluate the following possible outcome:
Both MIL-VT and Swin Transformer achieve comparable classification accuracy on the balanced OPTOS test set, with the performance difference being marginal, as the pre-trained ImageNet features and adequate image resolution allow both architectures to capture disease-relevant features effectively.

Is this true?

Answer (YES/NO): NO